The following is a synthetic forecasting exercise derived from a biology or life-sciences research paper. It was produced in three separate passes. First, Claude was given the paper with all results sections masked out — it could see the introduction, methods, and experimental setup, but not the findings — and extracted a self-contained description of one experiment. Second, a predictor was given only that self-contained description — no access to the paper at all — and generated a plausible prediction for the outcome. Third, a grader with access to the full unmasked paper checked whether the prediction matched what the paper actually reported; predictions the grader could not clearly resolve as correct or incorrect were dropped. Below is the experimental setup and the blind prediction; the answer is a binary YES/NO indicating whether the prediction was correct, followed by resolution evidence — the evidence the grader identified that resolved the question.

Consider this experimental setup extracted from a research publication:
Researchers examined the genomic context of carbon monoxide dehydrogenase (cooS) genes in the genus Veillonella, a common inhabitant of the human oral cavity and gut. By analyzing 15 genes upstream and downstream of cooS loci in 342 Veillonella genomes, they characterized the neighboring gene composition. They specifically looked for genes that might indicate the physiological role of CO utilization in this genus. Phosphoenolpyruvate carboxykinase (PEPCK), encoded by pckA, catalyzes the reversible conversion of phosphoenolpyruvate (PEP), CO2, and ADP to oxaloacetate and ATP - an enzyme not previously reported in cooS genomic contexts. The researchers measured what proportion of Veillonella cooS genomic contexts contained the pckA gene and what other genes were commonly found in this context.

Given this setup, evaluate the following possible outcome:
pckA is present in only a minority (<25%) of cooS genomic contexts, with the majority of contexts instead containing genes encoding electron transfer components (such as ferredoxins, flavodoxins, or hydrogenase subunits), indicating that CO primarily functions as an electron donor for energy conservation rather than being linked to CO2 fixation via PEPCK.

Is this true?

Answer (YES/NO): NO